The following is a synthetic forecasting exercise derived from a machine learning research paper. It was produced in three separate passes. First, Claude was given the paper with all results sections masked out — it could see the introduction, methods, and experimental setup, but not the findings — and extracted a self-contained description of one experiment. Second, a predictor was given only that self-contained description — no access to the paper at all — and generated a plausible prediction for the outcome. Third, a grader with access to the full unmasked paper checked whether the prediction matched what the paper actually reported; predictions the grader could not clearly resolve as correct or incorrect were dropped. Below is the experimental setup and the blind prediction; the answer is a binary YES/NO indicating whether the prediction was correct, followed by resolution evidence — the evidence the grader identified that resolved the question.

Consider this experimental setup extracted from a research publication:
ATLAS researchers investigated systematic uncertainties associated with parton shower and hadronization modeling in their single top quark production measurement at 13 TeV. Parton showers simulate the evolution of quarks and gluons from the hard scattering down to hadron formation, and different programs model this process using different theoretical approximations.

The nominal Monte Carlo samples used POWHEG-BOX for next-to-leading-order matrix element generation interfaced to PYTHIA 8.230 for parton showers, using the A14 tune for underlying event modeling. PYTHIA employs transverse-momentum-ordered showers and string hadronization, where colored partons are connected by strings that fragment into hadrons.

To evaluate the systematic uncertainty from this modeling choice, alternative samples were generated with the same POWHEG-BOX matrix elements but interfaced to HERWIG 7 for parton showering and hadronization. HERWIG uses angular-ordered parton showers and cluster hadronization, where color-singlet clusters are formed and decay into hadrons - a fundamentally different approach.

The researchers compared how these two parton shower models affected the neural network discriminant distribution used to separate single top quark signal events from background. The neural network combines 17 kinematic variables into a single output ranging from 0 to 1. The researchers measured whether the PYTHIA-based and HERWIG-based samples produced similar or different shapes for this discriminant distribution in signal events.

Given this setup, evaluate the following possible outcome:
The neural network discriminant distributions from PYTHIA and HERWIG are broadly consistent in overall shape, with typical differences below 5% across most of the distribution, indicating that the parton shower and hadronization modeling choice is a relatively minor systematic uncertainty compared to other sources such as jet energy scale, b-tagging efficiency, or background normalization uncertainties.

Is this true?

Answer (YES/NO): NO